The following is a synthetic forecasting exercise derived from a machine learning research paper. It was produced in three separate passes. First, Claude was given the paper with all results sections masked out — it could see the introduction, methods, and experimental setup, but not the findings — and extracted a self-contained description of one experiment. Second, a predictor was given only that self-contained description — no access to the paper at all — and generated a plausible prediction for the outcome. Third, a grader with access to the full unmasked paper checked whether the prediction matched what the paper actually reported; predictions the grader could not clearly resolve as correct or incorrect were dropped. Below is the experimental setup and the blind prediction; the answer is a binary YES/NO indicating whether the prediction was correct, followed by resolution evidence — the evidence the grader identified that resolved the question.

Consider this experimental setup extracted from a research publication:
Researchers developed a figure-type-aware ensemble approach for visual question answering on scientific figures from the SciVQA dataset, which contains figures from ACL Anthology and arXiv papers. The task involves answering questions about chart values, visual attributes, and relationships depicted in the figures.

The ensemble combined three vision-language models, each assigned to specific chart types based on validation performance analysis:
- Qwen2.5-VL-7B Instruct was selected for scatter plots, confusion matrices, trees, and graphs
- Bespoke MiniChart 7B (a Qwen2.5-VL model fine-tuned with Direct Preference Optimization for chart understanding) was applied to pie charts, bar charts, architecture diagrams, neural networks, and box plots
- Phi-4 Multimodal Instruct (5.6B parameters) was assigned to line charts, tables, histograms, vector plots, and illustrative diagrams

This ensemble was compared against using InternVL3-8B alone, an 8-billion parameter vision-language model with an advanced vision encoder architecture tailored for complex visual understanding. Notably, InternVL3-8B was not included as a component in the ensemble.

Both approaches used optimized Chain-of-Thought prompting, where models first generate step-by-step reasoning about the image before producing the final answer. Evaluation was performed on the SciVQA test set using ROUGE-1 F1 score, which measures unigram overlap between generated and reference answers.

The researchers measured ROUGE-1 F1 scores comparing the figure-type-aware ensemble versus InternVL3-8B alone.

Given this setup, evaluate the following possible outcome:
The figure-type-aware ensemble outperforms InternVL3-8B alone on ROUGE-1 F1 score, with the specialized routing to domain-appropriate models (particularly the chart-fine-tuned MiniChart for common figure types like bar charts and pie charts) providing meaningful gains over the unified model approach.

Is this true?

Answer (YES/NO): NO